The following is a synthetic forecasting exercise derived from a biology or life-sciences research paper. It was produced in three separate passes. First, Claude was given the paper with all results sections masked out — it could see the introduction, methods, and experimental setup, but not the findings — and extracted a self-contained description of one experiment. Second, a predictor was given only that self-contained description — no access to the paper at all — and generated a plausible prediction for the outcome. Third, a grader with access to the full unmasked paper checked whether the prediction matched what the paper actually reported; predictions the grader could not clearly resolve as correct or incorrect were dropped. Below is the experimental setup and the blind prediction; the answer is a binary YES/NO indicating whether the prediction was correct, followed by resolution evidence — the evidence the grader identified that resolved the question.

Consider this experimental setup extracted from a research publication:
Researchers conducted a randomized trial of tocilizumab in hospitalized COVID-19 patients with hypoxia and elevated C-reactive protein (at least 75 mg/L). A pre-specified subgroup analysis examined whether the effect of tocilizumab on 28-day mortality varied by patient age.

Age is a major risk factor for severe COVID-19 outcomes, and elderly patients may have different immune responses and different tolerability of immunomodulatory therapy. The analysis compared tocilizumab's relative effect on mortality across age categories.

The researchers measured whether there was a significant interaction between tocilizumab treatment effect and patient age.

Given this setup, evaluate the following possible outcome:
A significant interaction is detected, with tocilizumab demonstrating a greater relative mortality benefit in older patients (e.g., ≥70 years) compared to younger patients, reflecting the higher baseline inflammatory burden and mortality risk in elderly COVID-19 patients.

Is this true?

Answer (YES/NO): NO